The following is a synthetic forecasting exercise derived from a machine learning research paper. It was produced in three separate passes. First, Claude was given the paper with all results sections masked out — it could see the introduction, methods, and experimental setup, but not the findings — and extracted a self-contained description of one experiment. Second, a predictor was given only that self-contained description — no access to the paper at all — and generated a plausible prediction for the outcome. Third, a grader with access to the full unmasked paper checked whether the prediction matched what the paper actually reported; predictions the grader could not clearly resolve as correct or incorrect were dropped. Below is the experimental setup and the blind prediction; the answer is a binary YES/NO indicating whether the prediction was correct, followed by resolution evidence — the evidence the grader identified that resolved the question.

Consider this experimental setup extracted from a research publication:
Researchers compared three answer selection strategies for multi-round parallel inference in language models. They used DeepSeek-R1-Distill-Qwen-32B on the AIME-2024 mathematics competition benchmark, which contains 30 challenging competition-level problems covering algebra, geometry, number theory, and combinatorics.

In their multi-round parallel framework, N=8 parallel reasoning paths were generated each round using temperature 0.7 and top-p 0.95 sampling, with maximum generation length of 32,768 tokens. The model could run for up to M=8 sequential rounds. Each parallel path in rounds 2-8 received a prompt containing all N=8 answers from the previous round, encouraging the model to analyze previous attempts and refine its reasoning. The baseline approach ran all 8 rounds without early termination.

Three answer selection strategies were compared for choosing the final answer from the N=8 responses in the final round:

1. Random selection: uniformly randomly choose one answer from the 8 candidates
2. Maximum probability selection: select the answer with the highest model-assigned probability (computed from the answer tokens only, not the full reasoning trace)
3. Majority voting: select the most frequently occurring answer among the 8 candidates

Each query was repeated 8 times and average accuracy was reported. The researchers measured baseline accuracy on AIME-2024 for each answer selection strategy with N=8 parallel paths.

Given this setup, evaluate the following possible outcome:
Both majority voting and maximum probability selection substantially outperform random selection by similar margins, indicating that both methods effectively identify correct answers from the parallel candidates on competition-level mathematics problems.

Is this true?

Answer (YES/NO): NO